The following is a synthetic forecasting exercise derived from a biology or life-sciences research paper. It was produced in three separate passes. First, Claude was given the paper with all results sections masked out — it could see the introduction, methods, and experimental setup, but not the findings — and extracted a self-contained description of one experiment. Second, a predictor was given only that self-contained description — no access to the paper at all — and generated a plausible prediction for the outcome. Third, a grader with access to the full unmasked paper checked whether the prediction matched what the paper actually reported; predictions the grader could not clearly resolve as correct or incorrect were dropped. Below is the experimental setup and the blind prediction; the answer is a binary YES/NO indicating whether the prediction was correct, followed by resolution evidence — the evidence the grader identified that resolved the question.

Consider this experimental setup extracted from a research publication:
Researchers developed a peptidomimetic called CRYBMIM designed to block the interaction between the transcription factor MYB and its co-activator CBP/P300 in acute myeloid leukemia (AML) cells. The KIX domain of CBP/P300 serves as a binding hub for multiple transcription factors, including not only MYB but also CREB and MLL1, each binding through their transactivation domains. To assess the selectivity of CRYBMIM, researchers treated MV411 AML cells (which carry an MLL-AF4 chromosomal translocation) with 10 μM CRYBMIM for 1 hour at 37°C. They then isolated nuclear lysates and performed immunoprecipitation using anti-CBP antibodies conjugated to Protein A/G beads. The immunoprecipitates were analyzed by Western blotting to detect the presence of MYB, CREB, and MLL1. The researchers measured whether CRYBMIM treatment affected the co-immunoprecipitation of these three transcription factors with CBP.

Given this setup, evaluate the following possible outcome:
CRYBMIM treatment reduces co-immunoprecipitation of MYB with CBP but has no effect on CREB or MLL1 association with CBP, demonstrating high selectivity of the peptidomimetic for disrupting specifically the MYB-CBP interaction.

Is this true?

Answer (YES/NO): YES